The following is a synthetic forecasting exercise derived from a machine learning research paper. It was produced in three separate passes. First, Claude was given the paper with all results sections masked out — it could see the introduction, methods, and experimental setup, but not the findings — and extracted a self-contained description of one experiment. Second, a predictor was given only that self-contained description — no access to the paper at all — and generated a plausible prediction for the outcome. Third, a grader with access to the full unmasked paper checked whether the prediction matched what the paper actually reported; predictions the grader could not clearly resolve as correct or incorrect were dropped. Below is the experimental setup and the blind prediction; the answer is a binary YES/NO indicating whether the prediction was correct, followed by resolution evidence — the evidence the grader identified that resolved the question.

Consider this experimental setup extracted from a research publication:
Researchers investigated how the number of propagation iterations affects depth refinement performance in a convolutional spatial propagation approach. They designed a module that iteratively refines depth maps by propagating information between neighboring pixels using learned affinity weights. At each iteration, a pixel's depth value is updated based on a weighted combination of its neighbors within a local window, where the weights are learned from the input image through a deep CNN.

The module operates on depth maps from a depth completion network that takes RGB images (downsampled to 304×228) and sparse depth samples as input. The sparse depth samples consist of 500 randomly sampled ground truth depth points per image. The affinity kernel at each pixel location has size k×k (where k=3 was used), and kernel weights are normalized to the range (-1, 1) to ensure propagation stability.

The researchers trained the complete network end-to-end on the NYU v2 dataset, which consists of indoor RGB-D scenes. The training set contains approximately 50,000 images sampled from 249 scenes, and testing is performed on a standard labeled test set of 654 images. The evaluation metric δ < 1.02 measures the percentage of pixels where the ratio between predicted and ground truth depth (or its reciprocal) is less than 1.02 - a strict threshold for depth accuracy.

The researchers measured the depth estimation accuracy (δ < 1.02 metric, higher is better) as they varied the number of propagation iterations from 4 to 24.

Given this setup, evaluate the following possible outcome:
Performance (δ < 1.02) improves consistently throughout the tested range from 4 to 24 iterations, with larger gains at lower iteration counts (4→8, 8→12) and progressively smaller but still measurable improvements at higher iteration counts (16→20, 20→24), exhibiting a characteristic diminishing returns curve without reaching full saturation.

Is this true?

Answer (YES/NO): NO